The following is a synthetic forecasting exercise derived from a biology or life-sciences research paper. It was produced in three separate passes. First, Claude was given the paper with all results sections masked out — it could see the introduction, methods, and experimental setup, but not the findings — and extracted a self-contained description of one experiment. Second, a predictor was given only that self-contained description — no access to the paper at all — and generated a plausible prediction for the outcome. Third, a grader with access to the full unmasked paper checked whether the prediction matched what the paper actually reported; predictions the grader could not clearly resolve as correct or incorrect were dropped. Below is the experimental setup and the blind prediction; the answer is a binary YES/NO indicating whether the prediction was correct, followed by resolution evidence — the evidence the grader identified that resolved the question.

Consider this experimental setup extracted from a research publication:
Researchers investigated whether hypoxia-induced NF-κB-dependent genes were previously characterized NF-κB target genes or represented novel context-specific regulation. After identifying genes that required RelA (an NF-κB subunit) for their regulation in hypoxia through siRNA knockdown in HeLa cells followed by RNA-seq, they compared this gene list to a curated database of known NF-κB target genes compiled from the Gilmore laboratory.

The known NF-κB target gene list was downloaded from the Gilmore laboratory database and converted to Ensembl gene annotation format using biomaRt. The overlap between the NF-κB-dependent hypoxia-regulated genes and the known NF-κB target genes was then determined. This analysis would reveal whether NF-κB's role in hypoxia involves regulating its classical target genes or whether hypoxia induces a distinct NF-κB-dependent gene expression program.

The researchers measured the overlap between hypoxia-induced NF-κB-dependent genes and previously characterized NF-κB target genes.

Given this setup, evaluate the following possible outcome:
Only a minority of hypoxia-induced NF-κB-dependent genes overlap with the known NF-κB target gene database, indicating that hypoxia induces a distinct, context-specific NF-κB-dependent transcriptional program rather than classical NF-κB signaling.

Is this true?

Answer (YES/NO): YES